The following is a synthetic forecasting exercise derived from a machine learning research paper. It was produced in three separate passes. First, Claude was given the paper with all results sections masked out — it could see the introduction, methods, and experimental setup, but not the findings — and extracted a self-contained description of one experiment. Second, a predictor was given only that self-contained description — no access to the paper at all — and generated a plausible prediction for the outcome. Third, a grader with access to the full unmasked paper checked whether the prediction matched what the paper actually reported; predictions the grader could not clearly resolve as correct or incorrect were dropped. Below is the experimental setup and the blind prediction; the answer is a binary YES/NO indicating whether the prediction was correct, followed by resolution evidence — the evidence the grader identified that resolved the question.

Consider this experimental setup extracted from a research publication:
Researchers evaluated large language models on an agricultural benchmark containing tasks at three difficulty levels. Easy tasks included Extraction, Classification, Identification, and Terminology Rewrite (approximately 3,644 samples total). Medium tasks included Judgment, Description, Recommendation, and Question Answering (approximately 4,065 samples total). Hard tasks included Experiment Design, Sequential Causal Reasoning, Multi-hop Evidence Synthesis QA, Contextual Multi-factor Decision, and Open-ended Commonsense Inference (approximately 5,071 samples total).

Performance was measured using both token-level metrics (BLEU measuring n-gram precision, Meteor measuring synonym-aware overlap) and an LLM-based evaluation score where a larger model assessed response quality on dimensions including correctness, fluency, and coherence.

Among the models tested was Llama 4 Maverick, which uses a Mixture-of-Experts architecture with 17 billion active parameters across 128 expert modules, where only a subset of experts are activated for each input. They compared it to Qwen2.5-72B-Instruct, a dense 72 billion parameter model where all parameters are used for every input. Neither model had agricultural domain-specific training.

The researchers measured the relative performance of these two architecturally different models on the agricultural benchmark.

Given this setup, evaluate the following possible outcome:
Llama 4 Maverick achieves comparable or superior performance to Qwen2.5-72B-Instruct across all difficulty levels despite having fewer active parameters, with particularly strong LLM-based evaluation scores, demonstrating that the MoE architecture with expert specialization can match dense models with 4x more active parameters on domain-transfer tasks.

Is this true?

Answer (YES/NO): NO